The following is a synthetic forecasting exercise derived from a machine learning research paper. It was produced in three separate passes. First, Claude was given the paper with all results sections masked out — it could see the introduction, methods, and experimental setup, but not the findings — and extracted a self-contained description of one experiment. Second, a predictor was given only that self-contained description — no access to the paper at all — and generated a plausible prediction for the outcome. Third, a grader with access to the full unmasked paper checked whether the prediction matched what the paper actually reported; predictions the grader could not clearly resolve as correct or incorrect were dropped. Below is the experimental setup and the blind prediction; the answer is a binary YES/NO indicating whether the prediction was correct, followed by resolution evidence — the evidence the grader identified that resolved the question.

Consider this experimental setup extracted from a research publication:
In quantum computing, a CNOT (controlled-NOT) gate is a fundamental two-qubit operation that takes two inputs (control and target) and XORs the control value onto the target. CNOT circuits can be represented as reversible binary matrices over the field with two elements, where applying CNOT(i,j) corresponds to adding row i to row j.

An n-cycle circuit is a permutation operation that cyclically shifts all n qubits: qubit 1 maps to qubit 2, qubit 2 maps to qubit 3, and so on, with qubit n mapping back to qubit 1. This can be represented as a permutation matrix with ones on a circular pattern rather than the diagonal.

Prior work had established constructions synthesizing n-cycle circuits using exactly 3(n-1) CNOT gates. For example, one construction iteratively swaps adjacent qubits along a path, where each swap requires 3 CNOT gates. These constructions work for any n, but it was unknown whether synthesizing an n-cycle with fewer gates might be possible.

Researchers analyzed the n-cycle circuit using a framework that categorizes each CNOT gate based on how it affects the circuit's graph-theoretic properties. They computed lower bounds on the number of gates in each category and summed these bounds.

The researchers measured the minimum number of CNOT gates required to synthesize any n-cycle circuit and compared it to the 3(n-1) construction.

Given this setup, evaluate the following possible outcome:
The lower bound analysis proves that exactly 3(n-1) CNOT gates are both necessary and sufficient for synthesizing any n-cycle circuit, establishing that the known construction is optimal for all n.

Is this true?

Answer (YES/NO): YES